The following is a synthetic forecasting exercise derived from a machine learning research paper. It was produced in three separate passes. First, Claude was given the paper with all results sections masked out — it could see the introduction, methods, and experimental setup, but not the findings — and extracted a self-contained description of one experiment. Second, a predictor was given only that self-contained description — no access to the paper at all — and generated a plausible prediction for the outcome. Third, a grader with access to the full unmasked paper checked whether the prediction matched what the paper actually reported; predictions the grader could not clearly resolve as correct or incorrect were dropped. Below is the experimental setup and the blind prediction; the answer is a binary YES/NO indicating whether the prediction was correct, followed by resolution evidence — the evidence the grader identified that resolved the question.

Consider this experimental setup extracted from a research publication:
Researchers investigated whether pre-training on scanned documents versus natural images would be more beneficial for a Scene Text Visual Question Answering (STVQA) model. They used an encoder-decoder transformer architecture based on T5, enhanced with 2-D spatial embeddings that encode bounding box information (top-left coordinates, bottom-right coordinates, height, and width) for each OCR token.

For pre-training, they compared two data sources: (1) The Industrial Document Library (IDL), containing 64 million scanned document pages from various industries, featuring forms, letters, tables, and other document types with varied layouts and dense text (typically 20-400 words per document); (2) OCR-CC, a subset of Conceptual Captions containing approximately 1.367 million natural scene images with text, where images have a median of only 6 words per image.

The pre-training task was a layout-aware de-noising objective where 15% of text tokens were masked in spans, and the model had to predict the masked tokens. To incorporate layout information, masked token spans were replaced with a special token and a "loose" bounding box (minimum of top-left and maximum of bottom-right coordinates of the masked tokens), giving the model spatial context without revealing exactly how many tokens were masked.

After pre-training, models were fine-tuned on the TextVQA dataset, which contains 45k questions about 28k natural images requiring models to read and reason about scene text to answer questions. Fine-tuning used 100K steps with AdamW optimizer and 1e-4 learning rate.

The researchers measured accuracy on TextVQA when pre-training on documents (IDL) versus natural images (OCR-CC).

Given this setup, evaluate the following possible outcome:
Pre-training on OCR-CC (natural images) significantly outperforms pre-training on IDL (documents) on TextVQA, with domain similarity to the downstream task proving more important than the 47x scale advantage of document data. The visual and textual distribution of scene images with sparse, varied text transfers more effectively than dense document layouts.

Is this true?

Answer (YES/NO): NO